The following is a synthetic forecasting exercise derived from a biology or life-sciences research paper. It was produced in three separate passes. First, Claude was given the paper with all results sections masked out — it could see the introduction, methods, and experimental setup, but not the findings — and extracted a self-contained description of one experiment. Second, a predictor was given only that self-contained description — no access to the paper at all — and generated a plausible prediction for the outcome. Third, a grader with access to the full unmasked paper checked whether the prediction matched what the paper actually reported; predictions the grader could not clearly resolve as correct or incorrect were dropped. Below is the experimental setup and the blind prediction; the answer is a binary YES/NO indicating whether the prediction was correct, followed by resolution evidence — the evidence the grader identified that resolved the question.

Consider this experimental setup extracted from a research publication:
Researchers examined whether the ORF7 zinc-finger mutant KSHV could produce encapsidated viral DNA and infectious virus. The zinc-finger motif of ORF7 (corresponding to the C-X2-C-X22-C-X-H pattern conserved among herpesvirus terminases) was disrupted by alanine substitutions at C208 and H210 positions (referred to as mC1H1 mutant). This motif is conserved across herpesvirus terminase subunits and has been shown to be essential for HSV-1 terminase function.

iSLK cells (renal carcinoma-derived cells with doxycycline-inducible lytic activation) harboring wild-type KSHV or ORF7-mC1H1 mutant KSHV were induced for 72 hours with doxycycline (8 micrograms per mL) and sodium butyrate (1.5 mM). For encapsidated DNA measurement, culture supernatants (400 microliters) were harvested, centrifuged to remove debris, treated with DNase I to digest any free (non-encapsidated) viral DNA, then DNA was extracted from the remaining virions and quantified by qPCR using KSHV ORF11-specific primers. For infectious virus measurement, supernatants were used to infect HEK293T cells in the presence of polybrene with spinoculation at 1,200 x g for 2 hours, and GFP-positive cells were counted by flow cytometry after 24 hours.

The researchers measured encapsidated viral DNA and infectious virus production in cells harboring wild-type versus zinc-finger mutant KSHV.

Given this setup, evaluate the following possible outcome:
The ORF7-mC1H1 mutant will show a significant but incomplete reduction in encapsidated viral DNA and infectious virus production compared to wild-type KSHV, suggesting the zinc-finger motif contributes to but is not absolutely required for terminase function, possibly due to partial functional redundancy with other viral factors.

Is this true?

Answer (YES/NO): NO